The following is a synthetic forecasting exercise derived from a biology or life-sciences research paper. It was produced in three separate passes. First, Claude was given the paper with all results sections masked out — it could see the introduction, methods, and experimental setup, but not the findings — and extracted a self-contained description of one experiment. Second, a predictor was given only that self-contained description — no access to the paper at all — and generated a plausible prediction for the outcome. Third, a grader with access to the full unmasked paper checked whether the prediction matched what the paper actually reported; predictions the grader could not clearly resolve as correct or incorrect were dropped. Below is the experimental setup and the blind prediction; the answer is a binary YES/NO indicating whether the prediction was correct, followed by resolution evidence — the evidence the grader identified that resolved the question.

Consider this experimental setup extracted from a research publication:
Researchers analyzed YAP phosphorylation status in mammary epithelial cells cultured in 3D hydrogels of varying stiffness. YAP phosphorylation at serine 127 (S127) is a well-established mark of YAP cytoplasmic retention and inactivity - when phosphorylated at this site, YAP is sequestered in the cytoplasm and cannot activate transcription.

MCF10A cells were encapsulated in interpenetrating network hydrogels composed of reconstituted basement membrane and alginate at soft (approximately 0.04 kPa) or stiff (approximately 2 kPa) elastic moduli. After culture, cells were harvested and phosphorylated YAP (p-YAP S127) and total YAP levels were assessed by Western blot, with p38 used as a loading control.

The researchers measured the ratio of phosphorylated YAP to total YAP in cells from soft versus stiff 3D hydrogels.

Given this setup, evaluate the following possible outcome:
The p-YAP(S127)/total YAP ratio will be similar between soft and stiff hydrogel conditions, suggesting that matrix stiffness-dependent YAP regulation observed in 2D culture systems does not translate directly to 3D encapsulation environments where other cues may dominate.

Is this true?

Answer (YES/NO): YES